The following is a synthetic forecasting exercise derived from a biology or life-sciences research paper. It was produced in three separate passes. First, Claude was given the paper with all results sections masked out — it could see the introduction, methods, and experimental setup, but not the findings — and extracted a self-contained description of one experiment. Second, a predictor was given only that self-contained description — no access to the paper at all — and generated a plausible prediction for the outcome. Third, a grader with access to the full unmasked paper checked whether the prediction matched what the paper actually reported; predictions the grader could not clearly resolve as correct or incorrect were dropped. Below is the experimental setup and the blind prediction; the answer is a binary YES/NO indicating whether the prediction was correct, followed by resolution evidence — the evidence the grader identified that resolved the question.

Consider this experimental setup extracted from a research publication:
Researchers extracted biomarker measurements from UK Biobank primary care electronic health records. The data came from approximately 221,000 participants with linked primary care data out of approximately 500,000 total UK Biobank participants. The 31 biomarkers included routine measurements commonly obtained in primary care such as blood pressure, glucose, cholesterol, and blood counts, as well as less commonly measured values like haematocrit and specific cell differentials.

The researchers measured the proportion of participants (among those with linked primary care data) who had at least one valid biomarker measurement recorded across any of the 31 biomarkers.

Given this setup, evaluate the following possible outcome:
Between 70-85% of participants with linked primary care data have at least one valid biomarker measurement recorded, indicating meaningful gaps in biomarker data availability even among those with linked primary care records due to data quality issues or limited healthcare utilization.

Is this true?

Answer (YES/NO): NO